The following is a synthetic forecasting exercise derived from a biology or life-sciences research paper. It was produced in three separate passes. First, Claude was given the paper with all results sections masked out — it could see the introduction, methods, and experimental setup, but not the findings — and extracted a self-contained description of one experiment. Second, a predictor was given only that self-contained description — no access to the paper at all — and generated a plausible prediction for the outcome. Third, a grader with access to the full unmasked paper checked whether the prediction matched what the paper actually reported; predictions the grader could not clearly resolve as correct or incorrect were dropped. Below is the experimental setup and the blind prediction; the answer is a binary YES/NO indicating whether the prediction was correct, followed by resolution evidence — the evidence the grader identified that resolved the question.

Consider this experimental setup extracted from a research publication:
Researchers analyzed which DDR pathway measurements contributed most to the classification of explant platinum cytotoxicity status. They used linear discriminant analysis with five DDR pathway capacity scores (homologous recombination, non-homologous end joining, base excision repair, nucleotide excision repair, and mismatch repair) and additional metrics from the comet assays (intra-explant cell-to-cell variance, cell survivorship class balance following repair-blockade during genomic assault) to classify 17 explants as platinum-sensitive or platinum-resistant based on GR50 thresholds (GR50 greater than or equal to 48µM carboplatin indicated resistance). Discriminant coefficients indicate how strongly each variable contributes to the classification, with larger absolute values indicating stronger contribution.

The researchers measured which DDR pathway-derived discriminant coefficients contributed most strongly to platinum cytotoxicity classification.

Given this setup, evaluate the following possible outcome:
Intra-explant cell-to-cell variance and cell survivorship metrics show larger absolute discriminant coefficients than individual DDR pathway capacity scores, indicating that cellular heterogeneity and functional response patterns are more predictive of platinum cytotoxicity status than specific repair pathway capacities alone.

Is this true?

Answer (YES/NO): NO